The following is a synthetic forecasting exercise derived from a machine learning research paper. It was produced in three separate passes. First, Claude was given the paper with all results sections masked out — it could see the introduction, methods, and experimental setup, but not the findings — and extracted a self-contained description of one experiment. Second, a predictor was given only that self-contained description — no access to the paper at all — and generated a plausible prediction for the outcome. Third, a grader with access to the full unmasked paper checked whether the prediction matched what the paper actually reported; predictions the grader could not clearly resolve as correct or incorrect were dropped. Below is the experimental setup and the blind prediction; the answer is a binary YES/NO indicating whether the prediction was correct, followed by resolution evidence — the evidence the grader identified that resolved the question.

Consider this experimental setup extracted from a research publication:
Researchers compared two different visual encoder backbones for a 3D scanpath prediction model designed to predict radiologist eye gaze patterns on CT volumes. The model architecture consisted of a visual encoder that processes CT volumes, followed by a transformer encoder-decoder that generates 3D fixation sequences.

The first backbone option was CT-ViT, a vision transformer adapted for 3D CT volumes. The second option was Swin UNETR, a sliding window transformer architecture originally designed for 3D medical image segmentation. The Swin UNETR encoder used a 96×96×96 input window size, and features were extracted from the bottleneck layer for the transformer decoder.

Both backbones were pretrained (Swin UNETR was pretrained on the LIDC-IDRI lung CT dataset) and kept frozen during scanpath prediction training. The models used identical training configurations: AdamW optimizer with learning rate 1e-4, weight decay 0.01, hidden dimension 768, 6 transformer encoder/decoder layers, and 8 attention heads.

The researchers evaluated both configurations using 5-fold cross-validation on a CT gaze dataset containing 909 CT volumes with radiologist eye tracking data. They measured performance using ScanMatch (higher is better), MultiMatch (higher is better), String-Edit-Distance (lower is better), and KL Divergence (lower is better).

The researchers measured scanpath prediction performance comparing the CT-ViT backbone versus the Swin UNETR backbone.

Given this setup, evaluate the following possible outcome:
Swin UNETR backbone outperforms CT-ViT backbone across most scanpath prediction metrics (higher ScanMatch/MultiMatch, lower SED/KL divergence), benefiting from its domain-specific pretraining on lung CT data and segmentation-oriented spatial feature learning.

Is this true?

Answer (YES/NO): YES